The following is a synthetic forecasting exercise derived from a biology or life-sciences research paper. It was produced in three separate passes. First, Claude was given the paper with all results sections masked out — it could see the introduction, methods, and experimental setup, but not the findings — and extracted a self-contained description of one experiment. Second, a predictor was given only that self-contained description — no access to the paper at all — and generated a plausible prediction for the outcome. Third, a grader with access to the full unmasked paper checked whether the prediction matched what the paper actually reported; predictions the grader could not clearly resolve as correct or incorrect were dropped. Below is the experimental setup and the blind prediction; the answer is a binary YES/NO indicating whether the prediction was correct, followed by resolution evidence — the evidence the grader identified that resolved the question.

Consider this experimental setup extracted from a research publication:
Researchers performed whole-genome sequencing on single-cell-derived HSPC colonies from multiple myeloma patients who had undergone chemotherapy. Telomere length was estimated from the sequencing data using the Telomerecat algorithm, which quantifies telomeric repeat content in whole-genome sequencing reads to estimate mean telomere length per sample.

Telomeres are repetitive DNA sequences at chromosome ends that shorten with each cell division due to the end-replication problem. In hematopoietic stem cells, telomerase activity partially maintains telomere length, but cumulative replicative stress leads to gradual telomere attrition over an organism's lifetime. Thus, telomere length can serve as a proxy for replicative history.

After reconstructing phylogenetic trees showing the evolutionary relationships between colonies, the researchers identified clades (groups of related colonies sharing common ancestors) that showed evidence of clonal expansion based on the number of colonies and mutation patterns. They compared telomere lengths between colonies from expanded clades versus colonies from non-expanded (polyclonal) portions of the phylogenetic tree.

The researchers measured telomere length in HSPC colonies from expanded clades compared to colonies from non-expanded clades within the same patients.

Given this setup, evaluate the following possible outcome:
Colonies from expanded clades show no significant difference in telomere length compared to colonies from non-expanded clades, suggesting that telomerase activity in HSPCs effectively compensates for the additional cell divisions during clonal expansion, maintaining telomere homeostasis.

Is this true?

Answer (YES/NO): NO